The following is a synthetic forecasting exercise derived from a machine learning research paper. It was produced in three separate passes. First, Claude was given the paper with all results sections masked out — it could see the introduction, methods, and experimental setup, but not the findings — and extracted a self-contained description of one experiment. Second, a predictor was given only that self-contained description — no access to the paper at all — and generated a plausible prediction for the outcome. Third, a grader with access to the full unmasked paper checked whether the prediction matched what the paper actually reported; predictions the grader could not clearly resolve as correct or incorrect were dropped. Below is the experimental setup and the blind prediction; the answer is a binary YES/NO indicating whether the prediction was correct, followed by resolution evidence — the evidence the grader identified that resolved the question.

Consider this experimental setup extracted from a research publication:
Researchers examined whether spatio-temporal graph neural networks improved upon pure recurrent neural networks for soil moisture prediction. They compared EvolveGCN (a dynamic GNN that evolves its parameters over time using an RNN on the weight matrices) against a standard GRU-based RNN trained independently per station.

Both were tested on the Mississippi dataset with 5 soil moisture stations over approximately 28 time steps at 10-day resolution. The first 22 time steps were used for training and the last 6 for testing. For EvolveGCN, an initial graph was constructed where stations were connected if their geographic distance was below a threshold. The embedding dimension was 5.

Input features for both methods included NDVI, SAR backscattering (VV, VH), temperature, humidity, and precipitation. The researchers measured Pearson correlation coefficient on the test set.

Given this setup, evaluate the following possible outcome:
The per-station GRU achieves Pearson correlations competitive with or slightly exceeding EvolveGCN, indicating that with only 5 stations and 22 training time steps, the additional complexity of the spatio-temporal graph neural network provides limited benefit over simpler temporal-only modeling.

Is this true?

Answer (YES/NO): NO